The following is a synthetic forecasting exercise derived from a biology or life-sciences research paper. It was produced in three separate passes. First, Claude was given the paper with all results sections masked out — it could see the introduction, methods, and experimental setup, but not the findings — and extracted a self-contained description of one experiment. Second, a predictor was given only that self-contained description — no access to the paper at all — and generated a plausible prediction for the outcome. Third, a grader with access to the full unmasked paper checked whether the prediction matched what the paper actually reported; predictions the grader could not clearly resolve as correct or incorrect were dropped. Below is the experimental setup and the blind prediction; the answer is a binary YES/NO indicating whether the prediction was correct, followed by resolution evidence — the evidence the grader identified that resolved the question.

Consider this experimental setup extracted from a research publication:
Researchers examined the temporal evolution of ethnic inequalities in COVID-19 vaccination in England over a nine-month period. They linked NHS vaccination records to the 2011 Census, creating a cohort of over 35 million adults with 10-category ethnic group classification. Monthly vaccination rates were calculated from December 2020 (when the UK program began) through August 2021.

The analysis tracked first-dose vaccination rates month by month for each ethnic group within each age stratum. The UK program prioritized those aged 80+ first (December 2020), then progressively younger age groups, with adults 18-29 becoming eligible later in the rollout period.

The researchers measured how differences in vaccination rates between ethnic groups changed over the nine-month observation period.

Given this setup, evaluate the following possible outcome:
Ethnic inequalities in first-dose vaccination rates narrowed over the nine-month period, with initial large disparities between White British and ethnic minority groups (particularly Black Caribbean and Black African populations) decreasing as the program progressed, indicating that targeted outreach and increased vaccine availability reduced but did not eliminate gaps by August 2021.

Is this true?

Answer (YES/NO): NO